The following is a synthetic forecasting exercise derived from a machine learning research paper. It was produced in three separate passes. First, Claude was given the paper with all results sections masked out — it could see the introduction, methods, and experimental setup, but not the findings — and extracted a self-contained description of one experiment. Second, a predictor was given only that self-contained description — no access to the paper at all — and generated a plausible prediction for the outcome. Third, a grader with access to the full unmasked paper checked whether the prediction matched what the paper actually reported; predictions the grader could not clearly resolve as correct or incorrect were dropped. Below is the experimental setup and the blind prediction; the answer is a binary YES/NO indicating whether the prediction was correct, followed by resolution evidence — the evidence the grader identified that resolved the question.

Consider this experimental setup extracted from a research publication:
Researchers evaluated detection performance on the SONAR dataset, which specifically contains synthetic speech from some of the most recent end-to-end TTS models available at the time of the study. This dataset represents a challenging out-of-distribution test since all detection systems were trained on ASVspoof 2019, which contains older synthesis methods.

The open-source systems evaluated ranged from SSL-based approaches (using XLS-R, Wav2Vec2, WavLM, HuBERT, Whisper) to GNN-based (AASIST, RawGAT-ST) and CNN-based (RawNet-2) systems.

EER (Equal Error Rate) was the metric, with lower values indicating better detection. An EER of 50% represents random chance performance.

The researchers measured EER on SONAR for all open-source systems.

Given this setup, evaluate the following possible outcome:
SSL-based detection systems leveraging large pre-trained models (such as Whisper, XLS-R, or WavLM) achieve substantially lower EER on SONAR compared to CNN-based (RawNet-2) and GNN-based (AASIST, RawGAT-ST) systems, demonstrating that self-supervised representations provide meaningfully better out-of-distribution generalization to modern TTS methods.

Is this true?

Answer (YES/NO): NO